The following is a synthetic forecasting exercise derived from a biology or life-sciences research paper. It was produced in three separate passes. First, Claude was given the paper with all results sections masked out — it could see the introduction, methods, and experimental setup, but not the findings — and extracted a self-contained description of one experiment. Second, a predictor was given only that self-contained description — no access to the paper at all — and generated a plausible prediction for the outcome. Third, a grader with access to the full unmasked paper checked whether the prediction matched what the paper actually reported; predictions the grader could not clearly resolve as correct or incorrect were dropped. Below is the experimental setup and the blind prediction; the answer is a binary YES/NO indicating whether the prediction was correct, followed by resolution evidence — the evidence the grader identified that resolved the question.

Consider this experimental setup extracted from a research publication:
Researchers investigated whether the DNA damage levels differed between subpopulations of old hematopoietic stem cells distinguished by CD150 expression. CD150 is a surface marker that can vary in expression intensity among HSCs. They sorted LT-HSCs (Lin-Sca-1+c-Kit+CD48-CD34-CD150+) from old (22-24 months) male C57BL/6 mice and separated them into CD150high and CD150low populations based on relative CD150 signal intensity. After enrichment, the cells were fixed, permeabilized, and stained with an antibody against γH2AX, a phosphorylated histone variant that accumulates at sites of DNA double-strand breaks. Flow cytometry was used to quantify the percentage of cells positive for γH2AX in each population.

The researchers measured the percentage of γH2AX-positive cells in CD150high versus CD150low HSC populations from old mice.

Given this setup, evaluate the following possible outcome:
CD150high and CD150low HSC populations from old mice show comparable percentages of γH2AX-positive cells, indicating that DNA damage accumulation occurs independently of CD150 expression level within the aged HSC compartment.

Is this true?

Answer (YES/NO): NO